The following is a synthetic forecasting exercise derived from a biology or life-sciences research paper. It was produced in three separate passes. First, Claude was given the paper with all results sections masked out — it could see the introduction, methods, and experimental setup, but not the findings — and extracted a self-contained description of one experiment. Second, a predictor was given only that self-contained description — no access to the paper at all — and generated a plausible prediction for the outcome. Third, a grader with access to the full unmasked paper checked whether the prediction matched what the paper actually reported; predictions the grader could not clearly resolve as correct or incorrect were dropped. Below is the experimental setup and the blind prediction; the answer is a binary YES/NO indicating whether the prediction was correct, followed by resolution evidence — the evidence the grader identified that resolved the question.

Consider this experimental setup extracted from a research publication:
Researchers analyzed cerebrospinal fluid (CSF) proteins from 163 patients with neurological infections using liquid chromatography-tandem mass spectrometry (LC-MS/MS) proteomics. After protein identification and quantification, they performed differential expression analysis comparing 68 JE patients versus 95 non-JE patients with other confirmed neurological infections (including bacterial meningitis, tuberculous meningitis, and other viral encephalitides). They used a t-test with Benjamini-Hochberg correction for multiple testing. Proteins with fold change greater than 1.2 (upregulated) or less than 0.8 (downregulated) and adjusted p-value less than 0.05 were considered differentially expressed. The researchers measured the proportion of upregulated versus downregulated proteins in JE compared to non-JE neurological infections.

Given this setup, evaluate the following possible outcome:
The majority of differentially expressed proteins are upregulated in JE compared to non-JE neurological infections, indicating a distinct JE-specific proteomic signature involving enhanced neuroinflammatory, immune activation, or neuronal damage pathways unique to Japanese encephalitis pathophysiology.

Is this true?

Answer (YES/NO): YES